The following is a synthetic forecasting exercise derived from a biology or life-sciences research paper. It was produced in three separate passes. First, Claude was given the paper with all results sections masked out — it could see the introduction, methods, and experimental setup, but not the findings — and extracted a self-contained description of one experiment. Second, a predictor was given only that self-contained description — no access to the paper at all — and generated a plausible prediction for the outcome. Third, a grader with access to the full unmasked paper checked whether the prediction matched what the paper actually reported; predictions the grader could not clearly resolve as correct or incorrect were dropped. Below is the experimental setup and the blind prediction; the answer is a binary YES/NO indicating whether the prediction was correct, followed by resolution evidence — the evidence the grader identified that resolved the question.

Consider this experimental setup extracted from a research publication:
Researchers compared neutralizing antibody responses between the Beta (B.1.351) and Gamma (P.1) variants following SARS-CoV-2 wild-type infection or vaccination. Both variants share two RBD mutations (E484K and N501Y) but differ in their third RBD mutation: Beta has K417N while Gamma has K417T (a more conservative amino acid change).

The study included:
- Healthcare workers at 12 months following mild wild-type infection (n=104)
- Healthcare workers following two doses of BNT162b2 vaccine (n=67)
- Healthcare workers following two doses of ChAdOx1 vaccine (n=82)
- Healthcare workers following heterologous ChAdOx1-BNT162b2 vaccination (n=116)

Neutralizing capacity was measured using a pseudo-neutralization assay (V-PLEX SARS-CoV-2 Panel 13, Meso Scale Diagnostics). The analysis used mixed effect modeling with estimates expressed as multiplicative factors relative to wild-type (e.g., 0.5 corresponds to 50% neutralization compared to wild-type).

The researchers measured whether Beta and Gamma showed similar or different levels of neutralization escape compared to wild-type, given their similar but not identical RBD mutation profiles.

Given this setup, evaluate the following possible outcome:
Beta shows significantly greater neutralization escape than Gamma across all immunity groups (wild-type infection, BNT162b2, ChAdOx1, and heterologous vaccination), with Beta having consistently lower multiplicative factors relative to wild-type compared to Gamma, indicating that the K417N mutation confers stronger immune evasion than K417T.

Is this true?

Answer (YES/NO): NO